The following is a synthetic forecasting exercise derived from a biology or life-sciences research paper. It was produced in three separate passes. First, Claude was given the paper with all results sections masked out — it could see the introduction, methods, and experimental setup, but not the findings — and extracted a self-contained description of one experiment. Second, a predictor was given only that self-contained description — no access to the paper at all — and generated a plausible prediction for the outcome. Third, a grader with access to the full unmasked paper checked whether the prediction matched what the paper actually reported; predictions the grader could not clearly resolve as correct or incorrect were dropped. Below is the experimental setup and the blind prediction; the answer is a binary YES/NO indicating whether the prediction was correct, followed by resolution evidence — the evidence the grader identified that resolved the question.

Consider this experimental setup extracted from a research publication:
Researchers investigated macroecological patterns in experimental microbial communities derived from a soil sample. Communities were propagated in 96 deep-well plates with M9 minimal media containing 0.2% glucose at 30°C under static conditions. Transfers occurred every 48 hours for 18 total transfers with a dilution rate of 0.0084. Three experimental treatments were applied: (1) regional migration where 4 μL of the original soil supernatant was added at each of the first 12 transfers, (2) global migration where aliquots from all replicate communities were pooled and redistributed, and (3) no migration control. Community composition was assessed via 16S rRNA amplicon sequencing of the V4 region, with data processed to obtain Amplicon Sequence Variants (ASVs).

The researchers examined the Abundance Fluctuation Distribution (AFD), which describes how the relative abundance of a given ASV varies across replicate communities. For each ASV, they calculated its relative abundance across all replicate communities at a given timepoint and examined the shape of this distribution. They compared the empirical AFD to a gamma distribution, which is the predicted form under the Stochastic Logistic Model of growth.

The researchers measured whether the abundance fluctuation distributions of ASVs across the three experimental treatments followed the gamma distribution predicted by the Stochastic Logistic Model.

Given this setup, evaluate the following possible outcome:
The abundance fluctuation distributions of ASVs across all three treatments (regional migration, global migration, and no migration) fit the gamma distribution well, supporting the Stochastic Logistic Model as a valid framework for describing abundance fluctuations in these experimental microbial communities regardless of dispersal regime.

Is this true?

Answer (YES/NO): YES